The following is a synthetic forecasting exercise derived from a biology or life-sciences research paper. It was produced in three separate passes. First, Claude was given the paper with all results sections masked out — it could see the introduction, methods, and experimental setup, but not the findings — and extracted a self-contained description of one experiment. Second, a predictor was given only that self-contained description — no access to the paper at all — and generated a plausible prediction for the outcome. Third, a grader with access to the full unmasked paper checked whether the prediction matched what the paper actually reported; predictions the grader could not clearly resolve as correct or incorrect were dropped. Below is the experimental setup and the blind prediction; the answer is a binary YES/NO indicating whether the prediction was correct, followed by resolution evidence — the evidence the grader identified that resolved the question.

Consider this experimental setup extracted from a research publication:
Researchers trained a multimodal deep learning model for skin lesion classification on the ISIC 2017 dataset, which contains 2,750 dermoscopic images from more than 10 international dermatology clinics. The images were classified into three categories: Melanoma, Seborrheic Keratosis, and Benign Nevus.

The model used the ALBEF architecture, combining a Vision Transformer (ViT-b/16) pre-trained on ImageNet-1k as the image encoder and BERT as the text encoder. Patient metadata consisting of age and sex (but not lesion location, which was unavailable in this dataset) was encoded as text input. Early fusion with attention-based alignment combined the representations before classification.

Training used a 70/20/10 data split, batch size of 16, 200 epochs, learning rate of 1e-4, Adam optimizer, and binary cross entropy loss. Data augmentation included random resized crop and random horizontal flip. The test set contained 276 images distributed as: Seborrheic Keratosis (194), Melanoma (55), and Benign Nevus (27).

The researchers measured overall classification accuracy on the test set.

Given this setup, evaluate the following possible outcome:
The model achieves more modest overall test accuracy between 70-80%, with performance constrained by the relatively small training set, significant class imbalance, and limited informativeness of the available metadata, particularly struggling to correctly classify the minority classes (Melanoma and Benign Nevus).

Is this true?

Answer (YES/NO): YES